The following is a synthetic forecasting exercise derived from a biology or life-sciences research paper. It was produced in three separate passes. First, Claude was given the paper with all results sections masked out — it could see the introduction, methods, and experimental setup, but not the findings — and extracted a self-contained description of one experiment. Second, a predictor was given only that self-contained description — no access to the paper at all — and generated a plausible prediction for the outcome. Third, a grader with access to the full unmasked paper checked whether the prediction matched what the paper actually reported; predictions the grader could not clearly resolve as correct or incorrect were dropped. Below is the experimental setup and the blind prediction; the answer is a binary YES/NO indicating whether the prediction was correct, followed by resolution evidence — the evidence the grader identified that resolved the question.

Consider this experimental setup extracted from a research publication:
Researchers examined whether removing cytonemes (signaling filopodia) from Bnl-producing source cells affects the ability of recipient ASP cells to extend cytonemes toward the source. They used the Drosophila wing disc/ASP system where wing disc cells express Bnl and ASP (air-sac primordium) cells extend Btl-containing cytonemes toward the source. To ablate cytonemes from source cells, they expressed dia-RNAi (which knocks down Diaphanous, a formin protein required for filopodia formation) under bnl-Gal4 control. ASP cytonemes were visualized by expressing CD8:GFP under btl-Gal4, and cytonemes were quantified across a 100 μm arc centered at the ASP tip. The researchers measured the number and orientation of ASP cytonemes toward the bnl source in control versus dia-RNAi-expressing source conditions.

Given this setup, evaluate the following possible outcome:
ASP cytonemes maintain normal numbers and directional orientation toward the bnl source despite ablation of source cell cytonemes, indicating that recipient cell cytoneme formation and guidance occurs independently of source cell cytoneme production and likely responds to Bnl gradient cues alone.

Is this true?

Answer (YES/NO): NO